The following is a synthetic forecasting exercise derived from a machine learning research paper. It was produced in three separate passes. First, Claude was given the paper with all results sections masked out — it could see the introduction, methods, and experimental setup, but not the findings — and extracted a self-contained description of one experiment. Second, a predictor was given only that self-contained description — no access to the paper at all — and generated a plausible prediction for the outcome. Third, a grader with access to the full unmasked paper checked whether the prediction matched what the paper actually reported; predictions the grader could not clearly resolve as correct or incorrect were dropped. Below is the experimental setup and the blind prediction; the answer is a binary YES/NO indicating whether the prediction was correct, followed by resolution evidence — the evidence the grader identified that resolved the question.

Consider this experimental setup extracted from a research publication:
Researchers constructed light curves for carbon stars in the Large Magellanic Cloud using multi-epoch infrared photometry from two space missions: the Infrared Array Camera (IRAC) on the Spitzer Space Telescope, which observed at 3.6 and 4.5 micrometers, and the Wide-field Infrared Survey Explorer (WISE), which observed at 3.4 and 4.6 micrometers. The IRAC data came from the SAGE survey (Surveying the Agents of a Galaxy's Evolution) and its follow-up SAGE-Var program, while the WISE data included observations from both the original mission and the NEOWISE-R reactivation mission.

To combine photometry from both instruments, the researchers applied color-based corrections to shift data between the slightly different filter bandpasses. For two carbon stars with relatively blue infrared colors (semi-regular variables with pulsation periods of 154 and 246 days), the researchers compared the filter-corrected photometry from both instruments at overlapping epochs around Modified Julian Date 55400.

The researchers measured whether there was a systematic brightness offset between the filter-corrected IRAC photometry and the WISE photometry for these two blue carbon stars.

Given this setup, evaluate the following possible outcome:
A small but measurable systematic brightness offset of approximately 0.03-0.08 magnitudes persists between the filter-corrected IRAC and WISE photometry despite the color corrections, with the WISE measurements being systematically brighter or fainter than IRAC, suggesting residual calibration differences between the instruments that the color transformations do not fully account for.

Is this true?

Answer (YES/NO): NO